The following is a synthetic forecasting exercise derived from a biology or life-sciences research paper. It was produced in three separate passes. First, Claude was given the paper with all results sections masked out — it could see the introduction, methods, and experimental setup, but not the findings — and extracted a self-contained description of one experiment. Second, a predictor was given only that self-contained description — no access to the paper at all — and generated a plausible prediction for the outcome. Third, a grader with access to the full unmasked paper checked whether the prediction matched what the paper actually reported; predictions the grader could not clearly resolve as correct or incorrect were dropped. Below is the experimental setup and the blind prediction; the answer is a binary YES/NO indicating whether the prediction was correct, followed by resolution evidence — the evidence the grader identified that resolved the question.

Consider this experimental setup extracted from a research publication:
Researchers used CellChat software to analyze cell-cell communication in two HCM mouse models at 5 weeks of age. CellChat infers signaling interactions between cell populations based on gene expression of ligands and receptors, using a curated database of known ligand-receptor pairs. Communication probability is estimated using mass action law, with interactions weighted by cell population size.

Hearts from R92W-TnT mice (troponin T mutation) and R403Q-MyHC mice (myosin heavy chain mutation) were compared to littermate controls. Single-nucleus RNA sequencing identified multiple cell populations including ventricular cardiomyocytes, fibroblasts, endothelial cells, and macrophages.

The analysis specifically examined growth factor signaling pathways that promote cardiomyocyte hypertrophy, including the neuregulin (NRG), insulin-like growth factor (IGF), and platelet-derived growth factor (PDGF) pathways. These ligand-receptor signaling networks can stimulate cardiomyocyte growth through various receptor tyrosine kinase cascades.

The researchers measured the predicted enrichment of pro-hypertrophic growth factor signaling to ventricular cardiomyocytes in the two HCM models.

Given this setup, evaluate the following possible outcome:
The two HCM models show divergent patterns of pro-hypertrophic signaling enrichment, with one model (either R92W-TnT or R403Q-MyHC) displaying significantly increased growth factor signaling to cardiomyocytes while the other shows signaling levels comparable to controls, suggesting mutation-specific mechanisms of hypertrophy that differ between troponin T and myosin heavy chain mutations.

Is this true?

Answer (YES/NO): NO